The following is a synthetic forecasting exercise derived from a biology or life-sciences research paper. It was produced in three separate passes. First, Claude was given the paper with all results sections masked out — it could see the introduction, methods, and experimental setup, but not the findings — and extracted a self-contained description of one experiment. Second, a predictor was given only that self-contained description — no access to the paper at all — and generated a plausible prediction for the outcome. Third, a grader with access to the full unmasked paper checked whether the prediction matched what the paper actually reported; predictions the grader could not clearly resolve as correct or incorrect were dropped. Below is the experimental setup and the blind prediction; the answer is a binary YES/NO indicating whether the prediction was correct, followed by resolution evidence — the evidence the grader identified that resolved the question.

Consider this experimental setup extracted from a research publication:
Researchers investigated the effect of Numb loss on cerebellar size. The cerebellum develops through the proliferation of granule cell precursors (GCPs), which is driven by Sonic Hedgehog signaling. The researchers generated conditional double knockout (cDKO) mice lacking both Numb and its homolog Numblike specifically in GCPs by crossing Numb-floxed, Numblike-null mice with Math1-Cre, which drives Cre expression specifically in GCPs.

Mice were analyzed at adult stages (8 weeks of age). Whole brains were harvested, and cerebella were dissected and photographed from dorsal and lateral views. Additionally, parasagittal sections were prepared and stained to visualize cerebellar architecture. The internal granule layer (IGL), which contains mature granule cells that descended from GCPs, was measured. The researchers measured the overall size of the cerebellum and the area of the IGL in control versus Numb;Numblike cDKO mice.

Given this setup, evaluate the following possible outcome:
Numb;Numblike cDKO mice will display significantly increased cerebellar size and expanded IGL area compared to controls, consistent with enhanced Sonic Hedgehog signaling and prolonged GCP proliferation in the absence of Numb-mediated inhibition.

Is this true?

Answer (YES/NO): NO